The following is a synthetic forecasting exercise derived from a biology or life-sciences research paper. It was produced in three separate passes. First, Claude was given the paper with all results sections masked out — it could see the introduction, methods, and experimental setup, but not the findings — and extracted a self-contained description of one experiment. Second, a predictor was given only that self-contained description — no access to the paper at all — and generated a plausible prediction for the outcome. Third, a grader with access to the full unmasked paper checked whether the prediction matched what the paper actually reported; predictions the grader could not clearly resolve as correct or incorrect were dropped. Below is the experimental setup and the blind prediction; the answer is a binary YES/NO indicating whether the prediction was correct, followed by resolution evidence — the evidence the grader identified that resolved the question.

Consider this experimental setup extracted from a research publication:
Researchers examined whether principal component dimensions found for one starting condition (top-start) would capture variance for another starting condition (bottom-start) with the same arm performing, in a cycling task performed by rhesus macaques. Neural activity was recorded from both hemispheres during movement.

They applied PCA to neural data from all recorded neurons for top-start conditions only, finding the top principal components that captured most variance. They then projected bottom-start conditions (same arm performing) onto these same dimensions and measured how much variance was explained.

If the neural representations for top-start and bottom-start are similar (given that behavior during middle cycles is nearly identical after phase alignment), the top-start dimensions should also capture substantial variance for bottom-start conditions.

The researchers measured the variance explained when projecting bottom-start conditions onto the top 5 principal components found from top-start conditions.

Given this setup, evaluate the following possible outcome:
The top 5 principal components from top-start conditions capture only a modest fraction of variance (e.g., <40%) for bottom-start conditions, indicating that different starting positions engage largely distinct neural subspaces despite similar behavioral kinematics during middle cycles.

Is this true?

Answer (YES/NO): NO